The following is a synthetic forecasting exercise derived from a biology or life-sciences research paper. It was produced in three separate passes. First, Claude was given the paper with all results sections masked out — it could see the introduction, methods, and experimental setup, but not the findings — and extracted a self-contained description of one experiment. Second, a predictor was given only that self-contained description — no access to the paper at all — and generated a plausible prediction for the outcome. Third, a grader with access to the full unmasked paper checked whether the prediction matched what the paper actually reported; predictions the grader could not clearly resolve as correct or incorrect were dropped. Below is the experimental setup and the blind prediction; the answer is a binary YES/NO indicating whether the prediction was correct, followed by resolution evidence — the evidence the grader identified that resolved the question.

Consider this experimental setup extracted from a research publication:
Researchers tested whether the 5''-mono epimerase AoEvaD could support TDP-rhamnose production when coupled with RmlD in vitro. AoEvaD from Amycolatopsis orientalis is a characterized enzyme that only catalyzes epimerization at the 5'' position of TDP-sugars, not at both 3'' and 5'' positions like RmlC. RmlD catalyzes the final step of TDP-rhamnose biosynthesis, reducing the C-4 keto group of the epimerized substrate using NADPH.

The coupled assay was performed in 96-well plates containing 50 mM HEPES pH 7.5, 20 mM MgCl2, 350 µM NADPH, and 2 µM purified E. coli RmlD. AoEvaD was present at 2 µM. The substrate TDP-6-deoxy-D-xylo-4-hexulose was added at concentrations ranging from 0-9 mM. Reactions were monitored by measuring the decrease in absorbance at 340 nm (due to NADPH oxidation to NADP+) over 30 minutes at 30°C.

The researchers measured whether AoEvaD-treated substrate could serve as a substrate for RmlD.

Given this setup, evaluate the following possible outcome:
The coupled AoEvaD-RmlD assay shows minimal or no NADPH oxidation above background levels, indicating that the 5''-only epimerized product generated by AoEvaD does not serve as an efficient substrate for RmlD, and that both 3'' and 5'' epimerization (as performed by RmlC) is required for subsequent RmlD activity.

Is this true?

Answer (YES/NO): NO